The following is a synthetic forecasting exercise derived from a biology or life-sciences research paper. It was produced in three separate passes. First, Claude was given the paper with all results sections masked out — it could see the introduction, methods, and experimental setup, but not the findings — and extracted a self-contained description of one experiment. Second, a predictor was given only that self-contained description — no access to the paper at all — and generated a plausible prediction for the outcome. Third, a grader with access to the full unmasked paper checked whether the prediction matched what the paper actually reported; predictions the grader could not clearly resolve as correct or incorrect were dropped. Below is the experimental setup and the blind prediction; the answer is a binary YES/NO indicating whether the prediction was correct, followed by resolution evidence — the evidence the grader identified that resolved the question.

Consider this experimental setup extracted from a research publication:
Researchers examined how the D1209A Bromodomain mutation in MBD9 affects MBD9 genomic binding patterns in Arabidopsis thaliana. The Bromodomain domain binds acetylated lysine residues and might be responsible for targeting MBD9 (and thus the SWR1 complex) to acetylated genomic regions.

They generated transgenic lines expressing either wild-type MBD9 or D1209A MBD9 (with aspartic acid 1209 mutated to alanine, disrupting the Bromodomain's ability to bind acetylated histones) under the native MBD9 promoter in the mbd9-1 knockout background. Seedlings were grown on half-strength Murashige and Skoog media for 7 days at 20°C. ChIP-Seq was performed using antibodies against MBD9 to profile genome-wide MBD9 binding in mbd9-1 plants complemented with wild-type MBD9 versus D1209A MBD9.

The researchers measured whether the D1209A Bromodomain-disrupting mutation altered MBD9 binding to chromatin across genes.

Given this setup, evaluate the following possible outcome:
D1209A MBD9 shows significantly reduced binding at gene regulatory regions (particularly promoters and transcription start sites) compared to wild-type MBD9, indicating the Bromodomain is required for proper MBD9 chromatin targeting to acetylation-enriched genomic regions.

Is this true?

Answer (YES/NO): NO